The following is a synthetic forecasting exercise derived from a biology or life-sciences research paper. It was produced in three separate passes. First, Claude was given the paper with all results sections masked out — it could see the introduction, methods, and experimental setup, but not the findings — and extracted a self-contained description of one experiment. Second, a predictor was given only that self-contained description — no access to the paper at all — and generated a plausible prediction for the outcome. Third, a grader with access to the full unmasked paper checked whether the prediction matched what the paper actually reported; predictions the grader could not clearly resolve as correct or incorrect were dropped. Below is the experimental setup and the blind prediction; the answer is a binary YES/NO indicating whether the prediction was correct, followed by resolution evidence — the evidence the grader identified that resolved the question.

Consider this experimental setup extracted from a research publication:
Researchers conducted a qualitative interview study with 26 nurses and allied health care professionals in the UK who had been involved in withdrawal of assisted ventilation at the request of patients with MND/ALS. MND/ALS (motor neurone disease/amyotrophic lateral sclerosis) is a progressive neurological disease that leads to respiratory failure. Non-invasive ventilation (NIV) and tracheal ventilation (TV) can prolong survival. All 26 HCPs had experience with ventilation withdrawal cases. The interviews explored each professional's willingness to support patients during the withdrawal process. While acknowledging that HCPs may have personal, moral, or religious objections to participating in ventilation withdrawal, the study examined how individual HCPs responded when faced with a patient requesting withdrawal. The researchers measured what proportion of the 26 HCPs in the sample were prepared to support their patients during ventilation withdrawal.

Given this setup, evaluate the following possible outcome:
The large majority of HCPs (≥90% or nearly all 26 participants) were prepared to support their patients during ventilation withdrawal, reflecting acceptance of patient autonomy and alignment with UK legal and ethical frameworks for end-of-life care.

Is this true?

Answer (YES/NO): YES